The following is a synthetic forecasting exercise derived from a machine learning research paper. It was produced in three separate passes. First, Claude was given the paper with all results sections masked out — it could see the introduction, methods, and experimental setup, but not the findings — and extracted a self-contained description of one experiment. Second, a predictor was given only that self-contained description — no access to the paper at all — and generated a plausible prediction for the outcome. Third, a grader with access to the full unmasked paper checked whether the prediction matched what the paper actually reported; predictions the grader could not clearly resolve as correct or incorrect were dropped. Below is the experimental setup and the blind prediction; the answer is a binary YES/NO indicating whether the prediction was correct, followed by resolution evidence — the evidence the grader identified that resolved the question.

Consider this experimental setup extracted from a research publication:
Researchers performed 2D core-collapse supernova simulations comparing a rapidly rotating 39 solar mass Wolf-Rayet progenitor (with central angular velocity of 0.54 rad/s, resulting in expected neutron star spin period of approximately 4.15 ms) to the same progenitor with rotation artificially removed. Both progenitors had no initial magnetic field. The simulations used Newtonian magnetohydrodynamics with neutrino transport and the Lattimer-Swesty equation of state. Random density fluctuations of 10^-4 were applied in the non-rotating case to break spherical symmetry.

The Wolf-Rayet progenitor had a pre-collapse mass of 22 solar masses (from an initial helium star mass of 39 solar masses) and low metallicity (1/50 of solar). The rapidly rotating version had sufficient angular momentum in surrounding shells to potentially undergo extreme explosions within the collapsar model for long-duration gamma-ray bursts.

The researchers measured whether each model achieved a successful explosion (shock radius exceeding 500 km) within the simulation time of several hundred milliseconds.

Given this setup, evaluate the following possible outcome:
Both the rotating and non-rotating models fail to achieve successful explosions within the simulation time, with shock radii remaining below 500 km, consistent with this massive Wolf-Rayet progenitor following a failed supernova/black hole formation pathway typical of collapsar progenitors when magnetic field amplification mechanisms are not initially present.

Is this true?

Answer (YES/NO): NO